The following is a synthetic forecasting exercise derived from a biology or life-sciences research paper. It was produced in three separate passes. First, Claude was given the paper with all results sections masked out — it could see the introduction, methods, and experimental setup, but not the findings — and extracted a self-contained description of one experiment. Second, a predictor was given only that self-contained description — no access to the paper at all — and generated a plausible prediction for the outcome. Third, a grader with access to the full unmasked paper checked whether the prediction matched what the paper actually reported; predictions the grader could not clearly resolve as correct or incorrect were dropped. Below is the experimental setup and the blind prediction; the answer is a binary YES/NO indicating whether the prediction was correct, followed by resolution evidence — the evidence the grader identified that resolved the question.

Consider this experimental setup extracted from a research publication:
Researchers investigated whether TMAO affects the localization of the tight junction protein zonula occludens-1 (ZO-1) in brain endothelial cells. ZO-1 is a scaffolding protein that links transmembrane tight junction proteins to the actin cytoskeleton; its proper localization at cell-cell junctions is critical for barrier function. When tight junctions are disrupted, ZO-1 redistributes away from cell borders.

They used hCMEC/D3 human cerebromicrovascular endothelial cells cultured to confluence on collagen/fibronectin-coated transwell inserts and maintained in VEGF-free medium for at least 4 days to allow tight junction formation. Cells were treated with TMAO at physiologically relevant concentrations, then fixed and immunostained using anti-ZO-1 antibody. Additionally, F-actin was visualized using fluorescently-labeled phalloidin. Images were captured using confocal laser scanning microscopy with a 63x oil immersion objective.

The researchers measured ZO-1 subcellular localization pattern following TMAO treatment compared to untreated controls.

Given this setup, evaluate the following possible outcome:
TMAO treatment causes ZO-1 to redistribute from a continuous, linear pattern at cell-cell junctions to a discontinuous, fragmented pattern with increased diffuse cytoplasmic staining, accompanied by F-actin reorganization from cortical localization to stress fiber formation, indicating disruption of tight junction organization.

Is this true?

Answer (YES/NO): NO